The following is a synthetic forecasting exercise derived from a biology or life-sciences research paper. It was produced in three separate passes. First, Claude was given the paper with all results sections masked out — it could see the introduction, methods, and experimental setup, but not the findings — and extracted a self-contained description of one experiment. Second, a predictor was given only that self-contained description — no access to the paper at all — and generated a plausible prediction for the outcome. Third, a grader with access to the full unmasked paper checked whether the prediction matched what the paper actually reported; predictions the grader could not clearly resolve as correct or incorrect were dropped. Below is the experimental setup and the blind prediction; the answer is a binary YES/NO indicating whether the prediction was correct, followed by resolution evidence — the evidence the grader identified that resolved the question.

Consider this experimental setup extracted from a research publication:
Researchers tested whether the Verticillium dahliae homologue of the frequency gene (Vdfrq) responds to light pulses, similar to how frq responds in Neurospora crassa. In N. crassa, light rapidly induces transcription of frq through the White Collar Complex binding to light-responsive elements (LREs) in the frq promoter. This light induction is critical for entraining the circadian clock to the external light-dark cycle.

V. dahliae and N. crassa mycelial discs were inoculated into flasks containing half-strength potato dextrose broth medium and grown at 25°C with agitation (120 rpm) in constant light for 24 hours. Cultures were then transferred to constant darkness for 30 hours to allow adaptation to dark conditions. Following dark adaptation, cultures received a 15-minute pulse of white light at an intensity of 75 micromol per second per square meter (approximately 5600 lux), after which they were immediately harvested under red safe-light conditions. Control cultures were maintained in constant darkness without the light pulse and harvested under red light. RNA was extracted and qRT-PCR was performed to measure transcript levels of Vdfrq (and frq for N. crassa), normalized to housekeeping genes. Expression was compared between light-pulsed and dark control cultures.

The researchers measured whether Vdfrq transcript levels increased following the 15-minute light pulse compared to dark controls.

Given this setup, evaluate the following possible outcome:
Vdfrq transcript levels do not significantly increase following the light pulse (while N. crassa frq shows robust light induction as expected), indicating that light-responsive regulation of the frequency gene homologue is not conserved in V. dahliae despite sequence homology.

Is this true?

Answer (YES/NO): YES